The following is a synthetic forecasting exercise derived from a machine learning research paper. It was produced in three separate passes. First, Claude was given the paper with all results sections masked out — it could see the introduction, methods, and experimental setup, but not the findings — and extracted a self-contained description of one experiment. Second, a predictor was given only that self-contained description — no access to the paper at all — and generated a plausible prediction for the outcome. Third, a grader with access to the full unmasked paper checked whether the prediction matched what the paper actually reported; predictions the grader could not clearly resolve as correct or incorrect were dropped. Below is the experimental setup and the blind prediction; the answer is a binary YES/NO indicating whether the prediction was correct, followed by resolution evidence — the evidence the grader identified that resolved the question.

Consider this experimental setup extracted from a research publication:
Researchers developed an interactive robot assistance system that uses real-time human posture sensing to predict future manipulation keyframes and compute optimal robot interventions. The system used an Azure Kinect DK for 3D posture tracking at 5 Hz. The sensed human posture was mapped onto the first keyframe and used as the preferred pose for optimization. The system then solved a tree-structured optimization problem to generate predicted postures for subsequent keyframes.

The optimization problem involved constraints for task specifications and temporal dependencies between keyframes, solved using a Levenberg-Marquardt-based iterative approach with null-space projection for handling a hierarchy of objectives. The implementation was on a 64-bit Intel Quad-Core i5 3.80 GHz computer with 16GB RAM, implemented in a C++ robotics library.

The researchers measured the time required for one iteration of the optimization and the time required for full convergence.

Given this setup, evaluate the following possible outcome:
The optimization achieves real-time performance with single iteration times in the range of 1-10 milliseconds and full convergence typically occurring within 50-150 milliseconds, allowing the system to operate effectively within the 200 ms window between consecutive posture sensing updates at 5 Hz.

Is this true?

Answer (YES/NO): NO